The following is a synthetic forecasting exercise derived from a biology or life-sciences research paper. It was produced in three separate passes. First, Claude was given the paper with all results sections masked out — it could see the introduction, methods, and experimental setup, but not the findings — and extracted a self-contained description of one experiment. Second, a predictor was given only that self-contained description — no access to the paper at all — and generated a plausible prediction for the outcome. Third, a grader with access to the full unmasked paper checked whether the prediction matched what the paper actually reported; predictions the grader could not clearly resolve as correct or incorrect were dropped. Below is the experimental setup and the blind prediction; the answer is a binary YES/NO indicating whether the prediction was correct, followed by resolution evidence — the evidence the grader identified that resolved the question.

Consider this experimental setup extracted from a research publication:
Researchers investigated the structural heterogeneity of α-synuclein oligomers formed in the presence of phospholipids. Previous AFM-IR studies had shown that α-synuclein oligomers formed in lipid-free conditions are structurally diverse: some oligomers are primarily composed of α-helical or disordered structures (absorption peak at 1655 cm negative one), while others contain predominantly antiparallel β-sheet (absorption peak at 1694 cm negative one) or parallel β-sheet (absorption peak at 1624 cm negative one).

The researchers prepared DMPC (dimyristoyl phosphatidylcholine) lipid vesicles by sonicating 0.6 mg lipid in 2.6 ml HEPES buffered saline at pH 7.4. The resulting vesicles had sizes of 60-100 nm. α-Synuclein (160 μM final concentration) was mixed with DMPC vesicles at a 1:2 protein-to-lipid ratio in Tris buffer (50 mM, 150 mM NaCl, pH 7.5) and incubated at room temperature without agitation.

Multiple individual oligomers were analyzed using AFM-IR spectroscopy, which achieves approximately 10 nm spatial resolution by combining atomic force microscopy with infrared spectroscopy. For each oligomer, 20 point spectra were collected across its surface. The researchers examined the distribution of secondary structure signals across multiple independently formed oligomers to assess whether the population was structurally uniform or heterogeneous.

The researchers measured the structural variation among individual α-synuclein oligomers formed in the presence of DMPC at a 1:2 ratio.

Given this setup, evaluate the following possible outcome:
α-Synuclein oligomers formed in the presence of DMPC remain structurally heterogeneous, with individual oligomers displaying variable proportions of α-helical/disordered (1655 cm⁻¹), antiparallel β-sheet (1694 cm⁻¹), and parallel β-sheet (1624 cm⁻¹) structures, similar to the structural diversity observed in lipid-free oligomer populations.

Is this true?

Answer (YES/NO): NO